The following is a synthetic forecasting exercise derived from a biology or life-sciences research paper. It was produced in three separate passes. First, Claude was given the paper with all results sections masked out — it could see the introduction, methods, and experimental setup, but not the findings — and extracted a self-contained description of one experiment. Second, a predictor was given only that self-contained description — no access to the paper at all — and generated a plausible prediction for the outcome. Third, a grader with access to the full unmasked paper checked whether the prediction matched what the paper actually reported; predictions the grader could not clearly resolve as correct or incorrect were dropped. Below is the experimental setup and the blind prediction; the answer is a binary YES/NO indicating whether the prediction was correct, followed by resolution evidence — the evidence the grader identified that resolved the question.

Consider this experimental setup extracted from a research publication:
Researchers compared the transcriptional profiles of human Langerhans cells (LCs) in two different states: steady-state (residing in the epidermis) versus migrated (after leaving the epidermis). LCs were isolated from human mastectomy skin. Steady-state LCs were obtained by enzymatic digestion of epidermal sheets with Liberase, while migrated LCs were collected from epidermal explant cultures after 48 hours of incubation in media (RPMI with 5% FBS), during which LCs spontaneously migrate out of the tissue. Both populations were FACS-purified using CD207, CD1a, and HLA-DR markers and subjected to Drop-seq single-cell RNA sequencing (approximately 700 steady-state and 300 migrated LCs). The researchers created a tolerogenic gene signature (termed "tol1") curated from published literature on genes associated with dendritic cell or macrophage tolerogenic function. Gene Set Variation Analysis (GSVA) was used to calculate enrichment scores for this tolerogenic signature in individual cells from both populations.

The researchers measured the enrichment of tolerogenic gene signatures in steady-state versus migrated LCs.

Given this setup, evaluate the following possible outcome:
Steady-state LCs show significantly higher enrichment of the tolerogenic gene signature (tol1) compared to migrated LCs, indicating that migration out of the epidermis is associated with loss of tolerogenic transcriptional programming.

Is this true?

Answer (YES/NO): NO